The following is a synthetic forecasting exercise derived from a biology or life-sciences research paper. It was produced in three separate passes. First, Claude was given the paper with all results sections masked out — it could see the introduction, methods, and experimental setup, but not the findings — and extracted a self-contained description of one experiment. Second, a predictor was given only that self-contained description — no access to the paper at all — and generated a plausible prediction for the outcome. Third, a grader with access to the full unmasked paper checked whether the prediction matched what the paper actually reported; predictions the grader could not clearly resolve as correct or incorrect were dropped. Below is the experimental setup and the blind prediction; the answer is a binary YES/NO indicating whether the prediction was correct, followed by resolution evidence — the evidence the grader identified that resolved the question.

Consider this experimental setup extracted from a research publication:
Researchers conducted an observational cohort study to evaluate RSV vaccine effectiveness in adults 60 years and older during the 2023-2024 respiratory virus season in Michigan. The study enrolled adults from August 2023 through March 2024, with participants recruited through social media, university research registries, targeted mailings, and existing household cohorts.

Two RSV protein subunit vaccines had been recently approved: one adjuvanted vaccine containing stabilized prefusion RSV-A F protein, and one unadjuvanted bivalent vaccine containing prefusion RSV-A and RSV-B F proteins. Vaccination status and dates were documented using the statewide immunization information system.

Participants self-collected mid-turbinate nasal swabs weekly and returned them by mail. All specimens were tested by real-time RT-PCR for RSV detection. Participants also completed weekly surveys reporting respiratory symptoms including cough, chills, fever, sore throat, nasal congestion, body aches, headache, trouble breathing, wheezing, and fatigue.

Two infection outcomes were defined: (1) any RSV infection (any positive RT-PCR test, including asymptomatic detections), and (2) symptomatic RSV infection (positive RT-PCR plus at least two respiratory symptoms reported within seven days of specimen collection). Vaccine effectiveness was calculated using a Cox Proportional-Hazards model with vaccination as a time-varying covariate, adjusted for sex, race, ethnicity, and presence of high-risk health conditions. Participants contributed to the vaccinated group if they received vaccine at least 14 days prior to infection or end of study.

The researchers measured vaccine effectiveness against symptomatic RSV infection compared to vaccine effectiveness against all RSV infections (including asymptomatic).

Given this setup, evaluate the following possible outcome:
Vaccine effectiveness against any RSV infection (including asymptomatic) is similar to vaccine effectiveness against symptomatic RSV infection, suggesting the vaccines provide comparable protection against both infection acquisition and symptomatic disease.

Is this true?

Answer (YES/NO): YES